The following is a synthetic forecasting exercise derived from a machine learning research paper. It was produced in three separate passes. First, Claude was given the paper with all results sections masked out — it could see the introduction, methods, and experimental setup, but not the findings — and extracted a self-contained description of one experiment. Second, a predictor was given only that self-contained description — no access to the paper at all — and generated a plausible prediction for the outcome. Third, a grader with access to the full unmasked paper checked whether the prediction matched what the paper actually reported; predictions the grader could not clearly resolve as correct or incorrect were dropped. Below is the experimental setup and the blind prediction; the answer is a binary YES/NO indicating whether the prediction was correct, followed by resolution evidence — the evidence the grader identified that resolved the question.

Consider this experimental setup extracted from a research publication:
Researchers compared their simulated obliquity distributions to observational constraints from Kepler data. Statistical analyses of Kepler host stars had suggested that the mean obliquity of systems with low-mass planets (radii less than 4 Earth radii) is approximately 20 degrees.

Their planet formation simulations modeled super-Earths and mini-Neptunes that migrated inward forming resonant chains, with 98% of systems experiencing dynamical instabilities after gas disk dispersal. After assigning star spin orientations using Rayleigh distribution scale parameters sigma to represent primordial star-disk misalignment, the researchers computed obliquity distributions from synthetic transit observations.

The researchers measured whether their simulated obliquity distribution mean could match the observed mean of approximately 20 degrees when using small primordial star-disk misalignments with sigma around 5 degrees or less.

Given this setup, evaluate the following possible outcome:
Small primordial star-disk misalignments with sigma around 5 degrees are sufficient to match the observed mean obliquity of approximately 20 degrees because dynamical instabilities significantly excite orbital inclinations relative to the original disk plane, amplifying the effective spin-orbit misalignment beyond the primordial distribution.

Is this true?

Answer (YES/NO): NO